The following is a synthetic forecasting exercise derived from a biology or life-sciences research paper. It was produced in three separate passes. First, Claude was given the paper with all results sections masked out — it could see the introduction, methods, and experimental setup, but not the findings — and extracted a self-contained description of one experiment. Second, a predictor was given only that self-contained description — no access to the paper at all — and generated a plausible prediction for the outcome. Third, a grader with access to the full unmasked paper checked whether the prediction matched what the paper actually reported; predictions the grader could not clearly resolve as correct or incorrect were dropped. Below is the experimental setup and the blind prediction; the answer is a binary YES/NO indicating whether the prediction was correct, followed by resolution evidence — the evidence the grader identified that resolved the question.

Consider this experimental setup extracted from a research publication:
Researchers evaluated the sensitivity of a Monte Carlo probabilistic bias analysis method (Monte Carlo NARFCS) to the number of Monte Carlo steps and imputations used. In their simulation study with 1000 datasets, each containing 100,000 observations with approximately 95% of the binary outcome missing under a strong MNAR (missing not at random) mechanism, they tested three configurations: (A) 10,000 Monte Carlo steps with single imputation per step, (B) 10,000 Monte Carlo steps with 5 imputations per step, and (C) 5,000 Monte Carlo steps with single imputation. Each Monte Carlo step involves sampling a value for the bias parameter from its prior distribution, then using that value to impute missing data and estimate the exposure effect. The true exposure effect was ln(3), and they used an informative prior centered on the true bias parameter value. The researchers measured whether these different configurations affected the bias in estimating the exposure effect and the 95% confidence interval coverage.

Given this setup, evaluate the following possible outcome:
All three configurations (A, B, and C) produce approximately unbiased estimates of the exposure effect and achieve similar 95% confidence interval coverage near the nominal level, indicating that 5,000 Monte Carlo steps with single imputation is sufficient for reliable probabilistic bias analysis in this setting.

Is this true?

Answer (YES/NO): NO